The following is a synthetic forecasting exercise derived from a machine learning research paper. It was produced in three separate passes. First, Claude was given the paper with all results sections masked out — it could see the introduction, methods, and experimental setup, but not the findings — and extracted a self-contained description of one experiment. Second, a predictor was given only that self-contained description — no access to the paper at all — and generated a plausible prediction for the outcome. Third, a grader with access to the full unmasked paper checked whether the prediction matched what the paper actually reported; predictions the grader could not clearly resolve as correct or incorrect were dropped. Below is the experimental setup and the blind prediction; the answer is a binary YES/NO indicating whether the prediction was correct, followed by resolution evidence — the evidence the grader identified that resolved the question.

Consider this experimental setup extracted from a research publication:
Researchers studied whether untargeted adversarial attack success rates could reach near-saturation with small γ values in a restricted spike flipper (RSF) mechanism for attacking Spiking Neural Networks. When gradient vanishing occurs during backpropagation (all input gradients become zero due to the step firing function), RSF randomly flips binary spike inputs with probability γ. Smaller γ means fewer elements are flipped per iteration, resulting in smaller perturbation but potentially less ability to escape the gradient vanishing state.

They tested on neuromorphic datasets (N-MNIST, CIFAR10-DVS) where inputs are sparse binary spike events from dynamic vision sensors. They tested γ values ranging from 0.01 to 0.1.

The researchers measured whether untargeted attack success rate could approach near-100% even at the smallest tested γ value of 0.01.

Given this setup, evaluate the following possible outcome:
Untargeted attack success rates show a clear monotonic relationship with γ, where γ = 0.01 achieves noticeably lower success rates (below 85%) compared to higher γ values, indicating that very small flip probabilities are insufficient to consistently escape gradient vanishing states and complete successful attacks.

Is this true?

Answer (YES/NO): NO